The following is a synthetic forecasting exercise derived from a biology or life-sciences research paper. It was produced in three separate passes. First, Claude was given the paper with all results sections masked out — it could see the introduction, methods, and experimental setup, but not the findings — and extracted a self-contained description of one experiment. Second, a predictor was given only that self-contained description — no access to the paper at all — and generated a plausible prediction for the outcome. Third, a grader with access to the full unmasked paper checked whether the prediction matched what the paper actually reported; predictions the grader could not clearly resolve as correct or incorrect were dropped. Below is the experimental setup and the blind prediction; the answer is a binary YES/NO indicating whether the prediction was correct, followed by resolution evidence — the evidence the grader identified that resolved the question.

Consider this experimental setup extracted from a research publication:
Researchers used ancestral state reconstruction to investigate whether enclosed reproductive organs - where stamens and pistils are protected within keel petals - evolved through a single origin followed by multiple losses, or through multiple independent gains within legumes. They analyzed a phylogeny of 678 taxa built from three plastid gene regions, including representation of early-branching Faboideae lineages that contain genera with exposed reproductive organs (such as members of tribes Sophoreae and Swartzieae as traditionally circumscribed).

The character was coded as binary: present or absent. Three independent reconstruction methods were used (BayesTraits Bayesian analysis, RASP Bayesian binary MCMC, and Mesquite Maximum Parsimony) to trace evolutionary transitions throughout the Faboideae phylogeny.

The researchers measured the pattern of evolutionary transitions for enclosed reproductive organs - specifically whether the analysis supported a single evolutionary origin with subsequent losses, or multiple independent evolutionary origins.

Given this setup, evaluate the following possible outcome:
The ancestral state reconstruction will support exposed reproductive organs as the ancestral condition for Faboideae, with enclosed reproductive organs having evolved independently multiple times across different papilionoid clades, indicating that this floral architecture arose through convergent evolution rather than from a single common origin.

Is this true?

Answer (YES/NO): NO